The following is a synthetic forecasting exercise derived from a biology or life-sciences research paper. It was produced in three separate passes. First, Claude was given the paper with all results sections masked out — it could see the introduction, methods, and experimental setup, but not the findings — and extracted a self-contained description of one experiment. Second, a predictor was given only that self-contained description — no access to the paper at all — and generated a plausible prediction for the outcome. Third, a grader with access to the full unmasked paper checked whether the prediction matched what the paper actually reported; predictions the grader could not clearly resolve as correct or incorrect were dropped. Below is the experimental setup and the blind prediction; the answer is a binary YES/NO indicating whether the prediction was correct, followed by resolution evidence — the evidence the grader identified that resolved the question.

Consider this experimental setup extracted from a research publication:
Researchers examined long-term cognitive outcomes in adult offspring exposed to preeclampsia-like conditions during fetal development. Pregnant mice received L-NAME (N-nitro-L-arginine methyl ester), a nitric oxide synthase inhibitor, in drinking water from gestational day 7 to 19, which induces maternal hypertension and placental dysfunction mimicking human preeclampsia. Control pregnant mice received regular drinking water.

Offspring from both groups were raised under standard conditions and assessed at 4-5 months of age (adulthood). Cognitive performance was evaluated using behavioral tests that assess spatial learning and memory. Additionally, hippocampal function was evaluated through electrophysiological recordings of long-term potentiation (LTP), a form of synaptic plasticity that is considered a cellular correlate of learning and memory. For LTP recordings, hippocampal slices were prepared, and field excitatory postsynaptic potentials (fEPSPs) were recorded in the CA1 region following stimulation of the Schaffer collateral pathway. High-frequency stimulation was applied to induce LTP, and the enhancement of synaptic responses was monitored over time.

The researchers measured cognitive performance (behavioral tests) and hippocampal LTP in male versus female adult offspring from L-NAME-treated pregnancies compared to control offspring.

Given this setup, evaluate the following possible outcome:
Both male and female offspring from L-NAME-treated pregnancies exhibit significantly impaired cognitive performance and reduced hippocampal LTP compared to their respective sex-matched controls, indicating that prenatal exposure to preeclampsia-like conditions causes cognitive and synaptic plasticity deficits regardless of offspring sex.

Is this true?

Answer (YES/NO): NO